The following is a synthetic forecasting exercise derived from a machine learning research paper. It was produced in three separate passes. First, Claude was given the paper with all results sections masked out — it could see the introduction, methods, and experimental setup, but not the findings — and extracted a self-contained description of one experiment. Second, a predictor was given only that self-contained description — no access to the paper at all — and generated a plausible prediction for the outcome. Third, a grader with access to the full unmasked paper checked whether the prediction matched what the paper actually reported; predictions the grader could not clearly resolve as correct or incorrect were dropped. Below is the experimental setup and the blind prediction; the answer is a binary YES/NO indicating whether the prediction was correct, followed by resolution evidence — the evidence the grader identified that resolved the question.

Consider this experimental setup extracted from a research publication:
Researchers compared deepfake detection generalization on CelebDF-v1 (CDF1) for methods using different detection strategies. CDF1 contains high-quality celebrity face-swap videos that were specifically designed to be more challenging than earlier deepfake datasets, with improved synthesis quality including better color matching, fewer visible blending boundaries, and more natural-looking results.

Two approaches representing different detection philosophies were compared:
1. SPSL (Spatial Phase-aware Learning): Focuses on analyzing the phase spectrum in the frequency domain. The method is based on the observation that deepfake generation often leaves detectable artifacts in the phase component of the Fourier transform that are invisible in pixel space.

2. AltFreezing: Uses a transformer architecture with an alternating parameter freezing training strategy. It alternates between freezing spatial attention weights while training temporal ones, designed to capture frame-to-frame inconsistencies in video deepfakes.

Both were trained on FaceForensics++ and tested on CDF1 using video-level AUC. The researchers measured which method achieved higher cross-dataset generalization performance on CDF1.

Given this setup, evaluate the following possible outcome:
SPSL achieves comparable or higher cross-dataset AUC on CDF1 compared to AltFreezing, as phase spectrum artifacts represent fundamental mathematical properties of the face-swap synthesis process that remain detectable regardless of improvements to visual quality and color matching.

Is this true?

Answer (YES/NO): NO